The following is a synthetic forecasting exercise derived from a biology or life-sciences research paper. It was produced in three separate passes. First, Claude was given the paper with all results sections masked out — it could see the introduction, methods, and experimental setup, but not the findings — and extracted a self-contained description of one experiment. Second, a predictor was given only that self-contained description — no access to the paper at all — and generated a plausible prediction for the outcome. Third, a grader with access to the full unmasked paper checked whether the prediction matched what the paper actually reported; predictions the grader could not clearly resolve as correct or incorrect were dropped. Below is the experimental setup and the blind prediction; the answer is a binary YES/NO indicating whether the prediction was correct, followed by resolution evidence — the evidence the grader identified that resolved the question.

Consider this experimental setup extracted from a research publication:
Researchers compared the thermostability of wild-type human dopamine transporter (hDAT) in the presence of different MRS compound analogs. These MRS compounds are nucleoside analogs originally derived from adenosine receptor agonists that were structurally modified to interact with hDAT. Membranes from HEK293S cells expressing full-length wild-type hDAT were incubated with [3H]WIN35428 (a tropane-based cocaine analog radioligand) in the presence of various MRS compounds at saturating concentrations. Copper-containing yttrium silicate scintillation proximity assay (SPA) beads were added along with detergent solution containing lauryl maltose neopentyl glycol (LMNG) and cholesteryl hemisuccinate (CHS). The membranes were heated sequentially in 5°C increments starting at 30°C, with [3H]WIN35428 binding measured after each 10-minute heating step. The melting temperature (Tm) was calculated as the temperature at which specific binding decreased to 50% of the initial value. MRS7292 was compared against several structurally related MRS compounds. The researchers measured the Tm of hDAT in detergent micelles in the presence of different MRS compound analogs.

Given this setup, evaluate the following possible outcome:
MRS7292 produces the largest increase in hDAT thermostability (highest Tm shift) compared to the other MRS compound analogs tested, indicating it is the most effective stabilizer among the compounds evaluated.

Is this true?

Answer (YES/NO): YES